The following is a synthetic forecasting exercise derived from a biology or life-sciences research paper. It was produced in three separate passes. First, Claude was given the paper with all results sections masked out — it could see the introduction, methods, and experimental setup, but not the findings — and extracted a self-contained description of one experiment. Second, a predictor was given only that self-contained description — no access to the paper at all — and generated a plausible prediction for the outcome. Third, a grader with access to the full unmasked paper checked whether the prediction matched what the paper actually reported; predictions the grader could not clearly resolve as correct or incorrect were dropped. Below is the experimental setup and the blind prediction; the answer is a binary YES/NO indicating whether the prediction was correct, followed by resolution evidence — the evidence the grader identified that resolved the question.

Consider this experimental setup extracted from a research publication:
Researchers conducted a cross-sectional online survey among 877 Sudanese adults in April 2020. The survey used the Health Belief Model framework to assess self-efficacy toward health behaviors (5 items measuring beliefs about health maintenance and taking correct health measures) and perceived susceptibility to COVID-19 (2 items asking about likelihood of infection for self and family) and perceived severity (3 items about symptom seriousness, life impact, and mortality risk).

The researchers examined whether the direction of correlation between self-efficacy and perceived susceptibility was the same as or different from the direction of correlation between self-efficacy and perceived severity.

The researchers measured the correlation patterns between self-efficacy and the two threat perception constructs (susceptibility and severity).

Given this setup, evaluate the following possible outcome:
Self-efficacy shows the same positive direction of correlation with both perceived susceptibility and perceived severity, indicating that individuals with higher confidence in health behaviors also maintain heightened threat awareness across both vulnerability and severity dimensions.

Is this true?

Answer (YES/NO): NO